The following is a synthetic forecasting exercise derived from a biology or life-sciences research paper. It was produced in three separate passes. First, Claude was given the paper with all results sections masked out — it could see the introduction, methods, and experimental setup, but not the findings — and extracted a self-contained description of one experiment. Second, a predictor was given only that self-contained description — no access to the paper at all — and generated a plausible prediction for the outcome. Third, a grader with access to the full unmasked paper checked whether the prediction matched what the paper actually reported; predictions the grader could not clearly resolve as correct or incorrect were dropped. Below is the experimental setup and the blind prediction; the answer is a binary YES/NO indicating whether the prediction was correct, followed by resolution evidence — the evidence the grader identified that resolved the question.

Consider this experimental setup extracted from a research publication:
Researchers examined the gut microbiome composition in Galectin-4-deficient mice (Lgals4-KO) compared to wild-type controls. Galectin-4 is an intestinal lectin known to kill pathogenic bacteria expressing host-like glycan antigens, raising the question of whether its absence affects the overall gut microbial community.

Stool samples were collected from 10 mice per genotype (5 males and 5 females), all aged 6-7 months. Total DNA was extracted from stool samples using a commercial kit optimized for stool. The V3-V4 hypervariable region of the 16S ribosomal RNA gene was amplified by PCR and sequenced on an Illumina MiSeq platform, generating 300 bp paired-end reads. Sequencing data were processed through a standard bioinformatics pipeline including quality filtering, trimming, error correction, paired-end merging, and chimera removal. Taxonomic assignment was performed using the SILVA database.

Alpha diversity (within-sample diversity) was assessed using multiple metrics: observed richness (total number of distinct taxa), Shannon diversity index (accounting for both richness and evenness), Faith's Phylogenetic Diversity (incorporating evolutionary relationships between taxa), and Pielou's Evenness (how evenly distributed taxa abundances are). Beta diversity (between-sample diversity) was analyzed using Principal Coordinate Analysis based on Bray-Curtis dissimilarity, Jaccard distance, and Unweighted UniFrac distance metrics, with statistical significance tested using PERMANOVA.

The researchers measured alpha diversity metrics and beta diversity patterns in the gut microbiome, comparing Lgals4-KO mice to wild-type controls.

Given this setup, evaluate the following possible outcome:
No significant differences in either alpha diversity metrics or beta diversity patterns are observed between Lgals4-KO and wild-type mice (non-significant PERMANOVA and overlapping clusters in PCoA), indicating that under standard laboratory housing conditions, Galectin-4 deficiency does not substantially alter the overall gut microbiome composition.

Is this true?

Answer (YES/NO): NO